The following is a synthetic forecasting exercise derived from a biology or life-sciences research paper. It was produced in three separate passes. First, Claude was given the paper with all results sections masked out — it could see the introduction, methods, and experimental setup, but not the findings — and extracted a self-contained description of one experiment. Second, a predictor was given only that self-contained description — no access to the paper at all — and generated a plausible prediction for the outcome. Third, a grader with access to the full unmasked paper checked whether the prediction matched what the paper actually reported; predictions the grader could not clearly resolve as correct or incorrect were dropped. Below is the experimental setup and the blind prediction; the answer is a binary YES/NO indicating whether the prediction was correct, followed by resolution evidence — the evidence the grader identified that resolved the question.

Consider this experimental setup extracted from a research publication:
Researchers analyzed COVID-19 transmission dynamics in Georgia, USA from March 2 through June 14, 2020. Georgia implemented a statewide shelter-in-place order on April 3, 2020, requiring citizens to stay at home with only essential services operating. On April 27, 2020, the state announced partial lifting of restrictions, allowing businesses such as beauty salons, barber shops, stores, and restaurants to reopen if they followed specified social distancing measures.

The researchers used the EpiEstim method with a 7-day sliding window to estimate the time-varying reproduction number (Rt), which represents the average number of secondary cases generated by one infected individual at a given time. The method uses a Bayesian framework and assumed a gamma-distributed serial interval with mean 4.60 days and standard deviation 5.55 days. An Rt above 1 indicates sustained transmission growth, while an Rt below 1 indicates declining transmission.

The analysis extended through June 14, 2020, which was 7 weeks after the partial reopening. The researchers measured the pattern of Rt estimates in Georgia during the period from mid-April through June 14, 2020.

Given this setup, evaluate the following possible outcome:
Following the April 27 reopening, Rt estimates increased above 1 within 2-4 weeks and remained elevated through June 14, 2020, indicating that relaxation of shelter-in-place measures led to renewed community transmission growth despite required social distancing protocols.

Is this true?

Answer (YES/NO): NO